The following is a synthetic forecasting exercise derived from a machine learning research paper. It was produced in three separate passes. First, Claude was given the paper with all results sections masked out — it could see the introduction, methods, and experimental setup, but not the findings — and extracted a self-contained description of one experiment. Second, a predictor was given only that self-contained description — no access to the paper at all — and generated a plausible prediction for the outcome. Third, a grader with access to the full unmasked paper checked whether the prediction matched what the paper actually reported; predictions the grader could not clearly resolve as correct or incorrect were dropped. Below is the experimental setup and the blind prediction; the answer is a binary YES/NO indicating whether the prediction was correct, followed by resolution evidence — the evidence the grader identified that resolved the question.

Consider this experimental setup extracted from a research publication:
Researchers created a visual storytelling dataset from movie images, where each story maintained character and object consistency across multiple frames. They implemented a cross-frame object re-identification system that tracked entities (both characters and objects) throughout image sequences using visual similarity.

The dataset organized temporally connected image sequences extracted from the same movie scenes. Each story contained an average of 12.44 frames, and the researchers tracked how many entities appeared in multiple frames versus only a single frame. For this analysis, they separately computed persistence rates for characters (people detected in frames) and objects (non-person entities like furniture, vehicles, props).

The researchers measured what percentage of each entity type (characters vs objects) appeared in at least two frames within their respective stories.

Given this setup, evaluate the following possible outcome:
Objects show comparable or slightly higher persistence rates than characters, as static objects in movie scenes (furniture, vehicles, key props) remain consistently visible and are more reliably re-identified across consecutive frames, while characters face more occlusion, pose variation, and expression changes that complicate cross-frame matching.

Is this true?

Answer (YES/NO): NO